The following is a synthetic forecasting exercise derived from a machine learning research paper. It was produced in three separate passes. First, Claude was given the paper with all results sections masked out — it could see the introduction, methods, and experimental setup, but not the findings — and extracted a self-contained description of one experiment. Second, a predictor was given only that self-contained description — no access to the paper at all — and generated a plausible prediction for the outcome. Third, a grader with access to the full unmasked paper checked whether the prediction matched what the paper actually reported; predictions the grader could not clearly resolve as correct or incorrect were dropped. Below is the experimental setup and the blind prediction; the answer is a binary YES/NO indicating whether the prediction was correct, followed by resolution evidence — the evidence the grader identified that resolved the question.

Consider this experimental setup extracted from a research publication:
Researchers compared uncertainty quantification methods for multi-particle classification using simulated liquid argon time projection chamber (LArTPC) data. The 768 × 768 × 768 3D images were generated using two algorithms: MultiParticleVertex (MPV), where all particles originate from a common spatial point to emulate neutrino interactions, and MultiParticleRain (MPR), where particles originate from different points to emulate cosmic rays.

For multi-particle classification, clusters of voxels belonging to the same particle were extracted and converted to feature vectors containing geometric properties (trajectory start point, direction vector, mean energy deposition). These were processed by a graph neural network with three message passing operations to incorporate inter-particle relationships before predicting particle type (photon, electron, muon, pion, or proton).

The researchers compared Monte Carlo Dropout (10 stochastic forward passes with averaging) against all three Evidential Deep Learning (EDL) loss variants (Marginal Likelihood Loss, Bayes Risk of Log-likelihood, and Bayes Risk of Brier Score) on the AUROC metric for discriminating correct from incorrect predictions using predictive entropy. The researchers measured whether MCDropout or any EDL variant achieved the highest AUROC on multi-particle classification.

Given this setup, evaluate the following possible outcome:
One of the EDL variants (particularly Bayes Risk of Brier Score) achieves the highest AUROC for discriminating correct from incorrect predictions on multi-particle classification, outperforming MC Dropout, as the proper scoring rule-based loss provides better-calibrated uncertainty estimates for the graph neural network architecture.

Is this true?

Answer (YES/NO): NO